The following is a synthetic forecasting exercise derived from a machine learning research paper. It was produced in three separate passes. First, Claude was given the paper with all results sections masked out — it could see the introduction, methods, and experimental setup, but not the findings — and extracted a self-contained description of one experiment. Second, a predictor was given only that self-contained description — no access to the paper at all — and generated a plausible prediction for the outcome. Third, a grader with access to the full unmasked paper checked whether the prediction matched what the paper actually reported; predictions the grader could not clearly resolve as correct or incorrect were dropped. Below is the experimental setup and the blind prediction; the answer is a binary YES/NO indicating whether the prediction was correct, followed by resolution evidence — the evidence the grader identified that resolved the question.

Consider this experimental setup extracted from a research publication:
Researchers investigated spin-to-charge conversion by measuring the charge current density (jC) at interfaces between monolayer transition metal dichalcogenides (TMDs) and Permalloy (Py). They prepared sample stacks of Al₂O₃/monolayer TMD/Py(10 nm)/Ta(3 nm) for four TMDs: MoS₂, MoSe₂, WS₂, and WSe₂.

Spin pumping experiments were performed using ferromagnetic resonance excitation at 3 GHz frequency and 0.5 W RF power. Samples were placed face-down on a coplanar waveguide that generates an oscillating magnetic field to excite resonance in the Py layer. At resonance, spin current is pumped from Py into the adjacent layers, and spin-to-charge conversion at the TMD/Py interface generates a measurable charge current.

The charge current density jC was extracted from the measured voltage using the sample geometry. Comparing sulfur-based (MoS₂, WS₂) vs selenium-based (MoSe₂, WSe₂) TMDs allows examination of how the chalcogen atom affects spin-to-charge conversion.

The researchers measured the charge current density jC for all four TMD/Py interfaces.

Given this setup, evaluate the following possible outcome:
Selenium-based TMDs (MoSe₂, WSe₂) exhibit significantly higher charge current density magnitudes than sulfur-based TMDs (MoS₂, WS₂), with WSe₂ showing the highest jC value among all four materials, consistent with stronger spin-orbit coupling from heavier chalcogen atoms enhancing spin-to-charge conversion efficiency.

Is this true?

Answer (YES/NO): NO